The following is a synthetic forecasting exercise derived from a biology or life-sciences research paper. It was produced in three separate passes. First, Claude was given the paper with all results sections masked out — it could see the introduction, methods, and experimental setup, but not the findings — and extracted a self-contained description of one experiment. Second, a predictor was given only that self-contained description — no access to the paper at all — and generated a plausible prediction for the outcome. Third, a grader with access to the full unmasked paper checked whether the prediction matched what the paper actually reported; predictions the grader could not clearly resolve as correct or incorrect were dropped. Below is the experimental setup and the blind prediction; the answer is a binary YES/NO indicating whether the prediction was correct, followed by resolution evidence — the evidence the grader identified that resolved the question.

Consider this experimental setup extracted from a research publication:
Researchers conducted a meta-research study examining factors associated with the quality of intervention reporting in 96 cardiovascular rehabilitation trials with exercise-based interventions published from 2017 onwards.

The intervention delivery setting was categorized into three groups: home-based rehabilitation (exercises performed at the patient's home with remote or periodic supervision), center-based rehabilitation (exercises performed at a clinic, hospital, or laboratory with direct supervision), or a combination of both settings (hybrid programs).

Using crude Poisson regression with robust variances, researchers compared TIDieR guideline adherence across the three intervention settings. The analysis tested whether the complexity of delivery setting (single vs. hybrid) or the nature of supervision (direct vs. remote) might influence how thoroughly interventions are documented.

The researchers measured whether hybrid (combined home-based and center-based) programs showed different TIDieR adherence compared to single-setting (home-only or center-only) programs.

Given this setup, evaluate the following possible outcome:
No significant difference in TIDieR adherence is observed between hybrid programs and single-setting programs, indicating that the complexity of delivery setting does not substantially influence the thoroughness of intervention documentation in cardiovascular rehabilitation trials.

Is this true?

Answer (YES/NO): YES